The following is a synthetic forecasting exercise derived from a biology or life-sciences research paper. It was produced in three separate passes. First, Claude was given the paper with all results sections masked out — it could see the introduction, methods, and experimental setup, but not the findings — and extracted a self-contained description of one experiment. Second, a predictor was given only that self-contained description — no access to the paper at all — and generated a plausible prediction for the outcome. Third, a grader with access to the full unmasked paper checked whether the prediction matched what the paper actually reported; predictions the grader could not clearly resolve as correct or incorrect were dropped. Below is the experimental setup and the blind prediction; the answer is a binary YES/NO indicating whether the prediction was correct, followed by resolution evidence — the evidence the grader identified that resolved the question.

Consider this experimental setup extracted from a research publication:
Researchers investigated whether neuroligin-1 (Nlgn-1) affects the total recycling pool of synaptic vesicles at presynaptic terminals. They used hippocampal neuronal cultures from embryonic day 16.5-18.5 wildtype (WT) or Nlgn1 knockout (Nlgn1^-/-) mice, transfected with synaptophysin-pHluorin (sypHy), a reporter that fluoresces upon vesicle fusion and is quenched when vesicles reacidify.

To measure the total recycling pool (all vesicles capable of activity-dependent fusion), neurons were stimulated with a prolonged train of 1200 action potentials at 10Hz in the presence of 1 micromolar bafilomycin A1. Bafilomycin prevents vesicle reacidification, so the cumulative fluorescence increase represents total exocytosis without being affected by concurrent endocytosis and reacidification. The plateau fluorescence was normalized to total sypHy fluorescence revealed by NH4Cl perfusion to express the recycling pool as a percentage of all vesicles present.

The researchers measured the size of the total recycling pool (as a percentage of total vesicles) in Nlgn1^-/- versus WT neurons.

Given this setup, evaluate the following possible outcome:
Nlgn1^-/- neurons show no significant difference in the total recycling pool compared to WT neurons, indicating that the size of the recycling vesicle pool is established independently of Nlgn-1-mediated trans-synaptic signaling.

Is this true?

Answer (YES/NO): YES